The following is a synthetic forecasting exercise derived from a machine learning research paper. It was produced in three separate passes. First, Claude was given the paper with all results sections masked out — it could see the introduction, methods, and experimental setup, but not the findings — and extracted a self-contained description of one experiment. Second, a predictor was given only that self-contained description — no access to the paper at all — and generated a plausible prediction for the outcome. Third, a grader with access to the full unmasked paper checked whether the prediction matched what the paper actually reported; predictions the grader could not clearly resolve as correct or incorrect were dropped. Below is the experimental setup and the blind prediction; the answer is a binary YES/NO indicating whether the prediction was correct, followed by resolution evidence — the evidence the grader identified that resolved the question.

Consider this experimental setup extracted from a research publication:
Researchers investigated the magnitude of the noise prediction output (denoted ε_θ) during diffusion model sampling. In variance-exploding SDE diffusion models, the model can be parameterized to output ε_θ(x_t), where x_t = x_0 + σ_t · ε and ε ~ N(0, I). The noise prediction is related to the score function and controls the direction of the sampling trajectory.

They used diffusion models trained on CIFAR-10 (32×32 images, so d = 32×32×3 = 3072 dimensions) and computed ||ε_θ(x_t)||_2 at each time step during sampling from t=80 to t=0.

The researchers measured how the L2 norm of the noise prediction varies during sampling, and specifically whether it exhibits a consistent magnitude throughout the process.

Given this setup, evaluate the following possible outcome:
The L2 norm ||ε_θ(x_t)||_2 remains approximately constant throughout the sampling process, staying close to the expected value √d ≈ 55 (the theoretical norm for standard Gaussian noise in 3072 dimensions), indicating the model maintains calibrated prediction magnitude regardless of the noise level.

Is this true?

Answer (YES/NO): NO